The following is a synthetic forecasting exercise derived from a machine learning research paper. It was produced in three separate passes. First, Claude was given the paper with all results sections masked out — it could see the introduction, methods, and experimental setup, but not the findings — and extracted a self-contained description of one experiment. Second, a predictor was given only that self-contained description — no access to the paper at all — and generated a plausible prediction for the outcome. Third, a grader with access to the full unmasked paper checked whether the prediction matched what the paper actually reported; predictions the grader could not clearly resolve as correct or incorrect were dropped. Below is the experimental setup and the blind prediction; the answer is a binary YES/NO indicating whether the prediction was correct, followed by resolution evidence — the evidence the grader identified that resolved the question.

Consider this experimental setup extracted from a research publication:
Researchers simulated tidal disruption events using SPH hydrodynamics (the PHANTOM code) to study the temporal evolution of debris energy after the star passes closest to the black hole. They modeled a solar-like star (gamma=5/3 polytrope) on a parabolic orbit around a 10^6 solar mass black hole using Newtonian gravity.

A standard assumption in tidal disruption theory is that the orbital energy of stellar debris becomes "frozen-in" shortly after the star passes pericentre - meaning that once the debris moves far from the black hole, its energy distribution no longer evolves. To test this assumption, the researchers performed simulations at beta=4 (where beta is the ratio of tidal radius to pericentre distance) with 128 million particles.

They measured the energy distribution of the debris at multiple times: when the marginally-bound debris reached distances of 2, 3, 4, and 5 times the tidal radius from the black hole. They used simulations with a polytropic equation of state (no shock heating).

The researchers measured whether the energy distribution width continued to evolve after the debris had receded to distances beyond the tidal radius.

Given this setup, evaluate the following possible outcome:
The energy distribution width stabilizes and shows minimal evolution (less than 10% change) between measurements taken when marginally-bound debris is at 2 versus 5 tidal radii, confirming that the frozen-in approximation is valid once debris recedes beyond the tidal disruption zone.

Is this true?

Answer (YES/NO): NO